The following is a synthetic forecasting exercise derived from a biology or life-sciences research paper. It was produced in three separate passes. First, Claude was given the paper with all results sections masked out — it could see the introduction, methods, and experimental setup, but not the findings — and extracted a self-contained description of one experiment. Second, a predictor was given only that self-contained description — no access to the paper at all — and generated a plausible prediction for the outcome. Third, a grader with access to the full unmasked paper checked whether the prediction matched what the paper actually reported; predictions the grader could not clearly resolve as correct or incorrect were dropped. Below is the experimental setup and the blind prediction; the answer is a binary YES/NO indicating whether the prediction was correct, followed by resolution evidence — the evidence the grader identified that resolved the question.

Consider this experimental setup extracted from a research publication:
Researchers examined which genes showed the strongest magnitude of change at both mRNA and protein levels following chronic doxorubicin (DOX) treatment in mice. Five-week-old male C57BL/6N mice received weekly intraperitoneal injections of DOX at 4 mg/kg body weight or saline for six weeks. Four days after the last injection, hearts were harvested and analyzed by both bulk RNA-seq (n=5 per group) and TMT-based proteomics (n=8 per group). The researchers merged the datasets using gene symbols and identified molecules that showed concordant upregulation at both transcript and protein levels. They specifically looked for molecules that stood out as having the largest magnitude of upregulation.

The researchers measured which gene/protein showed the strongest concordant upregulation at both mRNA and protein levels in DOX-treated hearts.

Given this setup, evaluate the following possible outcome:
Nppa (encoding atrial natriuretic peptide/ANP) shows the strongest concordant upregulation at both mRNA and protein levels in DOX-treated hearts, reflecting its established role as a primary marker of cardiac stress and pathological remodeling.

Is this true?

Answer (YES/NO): NO